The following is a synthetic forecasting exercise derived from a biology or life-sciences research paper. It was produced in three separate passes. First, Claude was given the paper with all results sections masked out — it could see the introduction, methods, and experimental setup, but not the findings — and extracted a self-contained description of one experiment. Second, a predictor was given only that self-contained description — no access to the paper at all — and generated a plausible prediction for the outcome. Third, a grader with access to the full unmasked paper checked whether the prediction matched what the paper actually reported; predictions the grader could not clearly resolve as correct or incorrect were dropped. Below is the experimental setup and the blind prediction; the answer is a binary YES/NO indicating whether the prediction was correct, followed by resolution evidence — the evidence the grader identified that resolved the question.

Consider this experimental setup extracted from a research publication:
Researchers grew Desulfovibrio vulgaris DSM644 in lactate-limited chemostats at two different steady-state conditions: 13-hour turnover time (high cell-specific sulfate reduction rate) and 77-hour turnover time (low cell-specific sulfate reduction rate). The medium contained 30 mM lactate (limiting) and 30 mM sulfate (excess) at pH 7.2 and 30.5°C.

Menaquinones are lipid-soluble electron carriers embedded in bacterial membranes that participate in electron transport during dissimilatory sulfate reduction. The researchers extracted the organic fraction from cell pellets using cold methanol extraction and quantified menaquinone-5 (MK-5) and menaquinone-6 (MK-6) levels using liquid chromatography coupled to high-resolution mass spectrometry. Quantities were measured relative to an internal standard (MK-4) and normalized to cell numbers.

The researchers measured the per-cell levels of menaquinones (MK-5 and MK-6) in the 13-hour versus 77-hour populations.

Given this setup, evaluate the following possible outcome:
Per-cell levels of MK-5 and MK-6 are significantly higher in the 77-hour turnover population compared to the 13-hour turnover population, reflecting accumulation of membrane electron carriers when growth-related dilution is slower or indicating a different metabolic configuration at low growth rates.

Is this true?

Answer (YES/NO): NO